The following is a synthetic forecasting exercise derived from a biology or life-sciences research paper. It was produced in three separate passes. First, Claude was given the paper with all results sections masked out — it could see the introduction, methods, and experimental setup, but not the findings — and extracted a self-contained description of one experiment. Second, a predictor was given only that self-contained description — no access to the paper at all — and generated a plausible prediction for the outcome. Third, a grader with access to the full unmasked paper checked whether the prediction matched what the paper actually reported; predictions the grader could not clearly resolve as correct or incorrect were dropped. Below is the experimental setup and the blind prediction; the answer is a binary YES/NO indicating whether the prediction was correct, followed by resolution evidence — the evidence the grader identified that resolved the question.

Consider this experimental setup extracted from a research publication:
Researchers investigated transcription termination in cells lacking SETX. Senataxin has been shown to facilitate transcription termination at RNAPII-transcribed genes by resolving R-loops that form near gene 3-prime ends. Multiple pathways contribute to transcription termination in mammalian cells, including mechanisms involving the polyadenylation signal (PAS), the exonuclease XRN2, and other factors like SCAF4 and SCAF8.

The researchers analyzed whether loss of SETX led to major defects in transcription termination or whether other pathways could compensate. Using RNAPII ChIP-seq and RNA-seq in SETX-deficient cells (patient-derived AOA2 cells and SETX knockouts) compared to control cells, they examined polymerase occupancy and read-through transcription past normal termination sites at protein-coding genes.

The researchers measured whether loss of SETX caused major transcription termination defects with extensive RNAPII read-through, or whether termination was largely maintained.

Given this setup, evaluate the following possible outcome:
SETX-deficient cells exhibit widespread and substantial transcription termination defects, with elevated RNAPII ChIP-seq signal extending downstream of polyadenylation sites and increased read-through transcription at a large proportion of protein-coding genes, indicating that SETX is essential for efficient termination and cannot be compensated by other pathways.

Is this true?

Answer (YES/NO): NO